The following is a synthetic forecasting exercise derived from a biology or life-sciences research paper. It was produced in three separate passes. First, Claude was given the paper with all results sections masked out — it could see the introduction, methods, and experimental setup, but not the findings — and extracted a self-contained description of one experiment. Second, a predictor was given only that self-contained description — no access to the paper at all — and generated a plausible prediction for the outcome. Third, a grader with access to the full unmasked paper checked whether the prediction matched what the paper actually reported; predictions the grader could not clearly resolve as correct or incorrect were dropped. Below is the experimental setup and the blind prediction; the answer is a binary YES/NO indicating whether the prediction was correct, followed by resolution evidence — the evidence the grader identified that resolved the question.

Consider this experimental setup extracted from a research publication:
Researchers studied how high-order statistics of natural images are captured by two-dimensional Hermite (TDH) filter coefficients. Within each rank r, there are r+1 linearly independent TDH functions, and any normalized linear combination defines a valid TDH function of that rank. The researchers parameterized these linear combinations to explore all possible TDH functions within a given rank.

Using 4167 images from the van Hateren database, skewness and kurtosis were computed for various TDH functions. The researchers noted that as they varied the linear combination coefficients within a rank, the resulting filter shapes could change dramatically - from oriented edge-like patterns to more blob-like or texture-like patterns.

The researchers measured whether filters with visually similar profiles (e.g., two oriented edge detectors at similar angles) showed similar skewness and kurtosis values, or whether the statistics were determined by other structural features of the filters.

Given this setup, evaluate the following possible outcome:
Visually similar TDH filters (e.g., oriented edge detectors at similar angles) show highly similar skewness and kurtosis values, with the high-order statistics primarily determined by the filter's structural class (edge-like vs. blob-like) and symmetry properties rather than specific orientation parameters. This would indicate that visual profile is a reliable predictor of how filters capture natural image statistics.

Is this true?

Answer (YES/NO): NO